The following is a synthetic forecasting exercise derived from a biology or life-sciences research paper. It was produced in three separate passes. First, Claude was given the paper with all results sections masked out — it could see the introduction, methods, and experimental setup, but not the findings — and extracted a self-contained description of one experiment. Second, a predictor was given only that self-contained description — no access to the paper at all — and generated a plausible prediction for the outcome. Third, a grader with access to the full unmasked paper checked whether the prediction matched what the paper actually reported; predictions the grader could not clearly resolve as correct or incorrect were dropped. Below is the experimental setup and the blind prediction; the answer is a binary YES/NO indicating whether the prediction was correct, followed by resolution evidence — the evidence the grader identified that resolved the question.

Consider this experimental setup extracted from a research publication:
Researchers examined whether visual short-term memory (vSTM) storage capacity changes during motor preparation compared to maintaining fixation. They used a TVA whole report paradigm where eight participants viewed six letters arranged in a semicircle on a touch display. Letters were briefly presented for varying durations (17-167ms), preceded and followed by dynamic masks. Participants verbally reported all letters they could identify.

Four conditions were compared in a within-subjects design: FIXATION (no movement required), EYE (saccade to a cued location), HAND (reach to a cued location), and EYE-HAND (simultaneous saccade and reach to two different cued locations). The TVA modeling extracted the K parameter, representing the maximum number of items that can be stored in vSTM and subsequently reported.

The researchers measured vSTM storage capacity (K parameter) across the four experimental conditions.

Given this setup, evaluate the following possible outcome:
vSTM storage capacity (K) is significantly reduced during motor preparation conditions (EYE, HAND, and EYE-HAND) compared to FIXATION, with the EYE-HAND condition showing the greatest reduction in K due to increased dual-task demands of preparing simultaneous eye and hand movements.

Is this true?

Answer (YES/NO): NO